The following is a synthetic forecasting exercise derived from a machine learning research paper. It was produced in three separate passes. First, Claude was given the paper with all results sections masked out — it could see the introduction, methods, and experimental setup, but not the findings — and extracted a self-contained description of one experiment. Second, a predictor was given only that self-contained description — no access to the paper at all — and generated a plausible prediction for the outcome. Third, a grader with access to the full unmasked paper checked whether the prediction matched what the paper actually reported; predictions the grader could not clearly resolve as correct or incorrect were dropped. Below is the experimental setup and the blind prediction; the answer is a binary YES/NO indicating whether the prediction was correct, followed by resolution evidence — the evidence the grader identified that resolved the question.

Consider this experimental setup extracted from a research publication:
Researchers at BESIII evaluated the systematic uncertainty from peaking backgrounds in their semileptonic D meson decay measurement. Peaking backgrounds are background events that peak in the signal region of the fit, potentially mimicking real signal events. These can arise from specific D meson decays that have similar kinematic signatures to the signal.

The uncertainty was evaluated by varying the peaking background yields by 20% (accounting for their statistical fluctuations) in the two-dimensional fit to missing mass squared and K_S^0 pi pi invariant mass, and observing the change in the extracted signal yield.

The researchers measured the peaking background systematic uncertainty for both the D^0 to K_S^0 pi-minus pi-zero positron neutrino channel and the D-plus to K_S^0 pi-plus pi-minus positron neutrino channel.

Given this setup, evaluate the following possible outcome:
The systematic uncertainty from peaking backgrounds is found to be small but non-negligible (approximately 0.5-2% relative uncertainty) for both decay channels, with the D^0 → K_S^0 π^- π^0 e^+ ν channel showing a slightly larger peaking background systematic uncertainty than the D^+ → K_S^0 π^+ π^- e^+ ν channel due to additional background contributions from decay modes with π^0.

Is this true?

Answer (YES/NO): NO